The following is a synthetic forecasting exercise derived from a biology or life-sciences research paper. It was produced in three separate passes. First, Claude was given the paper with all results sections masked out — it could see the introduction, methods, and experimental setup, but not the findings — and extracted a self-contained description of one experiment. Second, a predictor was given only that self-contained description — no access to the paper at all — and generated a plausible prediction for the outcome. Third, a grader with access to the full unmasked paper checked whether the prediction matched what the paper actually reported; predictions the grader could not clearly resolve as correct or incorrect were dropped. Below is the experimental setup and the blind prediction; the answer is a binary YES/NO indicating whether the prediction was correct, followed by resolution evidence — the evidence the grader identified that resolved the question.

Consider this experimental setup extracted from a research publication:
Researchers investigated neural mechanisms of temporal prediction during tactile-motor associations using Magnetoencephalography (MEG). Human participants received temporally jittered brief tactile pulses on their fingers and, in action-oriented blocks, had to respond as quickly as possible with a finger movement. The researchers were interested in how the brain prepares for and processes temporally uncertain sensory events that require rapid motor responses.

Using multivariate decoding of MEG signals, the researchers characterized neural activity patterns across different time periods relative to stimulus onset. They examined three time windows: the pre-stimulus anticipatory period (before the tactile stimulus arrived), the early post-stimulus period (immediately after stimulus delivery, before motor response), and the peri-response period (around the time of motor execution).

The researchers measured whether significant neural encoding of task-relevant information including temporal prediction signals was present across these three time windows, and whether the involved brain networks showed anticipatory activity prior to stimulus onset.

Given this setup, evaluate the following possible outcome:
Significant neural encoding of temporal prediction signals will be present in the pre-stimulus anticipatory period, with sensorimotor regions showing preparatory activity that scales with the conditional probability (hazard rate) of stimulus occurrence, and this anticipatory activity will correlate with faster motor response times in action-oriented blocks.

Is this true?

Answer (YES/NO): NO